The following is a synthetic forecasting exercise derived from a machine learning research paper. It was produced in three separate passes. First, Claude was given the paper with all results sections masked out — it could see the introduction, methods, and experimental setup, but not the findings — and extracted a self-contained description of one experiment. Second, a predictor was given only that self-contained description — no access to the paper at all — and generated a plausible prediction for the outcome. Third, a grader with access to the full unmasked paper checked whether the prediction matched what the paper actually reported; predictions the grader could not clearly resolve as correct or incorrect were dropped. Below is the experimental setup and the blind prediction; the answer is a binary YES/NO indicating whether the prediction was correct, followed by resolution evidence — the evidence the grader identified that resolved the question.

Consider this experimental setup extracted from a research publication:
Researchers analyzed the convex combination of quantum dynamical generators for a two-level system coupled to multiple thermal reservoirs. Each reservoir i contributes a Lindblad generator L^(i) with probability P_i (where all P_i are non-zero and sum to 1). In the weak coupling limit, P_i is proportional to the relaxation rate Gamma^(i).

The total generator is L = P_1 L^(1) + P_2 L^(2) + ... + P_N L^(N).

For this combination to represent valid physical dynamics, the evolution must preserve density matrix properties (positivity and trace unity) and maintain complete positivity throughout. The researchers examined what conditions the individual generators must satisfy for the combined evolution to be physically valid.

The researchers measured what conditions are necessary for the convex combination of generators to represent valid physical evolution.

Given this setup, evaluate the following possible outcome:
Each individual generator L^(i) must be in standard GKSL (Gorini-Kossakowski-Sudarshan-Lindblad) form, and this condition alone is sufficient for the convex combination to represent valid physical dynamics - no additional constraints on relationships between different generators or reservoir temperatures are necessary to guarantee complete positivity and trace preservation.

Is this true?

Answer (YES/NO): NO